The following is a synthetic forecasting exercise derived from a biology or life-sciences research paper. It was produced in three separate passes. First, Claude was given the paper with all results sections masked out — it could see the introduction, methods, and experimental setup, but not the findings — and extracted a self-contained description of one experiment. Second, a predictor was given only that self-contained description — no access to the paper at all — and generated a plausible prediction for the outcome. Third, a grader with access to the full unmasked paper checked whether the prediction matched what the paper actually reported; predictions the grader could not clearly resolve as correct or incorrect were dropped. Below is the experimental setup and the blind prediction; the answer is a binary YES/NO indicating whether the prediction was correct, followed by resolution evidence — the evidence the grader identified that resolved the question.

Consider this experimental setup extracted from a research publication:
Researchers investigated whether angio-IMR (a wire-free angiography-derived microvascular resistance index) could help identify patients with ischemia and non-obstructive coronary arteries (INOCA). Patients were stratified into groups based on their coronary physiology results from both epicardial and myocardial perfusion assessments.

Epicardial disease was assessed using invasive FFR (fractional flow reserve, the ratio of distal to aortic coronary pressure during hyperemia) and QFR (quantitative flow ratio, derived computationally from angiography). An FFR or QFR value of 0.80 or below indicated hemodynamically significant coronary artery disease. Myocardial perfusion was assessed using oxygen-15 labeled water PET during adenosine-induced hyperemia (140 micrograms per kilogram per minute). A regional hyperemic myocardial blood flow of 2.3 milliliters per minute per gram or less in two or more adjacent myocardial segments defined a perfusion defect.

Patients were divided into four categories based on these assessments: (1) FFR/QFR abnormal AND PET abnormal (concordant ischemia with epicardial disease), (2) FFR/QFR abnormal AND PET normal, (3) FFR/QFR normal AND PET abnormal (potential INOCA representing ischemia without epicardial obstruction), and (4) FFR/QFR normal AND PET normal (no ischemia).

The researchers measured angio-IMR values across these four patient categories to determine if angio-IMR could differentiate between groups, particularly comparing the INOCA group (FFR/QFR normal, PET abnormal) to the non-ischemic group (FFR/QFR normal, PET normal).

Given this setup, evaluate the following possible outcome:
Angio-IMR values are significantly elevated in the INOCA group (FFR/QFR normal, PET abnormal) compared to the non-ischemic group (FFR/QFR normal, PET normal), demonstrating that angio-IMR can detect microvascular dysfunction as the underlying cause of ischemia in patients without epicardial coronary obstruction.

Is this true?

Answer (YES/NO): NO